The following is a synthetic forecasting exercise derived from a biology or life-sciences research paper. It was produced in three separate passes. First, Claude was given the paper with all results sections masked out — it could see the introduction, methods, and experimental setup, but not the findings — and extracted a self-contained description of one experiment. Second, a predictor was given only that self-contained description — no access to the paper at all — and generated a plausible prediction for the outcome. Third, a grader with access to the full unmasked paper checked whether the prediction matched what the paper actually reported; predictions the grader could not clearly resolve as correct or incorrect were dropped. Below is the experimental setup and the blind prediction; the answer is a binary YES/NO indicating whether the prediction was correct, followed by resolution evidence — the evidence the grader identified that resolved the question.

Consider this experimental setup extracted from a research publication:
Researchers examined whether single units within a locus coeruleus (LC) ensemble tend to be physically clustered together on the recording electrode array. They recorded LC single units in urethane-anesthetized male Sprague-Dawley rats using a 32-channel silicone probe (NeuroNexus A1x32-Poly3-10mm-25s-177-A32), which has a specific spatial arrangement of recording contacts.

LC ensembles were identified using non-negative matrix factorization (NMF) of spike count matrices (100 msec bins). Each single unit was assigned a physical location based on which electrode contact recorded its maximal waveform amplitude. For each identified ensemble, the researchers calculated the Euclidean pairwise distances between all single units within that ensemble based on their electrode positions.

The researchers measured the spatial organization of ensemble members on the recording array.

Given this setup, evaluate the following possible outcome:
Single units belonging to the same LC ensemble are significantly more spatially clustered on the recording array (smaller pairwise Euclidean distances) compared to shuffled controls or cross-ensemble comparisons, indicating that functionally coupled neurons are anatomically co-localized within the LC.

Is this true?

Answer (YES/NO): NO